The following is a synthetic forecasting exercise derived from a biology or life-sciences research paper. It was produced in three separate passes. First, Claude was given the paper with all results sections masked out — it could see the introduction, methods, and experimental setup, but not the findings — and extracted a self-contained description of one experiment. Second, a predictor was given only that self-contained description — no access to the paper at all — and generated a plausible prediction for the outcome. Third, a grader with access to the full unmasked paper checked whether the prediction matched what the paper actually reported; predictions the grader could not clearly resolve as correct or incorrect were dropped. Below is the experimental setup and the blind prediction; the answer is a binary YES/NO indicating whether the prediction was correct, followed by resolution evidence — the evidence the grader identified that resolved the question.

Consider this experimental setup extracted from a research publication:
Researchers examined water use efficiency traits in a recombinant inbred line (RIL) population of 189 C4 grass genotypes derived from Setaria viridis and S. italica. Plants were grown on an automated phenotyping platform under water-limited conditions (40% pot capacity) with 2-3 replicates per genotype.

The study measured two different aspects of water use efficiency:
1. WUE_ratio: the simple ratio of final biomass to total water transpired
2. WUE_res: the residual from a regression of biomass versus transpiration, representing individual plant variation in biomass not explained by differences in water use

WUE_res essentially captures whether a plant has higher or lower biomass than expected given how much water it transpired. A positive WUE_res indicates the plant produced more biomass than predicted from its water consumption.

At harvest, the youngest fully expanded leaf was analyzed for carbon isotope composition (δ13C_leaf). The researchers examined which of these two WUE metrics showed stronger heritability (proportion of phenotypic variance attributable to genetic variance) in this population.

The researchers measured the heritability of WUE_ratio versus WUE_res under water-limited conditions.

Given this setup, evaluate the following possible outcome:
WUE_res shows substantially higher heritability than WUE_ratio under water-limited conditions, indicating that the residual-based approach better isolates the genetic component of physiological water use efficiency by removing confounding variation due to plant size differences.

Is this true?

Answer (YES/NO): YES